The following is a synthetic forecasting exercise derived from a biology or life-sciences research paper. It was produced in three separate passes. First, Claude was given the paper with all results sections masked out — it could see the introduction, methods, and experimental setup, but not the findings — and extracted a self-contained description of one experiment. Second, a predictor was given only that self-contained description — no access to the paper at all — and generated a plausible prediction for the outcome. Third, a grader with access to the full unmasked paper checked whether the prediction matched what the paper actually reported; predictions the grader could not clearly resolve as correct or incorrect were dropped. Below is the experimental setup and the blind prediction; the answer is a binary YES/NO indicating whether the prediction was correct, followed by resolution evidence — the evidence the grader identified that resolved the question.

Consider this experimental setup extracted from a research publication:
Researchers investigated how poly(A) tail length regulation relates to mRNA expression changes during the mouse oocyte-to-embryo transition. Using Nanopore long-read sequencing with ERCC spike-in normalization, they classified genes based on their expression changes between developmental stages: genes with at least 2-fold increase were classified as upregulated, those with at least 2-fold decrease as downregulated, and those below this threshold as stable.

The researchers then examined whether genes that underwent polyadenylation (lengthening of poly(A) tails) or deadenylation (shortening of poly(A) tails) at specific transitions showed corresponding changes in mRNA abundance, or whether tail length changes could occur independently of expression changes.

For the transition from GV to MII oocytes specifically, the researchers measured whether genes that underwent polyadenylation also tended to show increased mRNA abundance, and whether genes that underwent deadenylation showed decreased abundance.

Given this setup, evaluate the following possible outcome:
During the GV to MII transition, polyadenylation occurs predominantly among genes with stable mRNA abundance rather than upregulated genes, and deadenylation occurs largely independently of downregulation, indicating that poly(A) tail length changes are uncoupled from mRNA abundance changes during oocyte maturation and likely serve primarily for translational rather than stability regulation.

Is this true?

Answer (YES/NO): NO